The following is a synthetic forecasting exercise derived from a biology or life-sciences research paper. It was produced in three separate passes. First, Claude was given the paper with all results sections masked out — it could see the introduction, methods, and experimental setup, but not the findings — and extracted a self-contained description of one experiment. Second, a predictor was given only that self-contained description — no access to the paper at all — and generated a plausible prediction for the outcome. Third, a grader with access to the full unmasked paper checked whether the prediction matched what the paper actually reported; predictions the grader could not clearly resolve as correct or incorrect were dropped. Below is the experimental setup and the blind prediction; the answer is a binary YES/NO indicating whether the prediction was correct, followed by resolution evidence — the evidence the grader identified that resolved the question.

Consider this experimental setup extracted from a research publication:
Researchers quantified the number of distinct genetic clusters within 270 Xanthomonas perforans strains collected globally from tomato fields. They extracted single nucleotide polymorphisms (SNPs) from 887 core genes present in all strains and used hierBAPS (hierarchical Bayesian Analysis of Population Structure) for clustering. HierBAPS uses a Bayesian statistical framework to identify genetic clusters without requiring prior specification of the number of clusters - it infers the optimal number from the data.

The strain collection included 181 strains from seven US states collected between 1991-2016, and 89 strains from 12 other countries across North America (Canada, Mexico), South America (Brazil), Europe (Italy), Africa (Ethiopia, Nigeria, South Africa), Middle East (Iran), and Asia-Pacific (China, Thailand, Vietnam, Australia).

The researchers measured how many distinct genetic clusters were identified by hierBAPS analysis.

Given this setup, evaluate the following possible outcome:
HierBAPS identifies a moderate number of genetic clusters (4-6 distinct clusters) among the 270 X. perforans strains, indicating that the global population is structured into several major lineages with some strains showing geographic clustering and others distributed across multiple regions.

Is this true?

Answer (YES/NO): NO